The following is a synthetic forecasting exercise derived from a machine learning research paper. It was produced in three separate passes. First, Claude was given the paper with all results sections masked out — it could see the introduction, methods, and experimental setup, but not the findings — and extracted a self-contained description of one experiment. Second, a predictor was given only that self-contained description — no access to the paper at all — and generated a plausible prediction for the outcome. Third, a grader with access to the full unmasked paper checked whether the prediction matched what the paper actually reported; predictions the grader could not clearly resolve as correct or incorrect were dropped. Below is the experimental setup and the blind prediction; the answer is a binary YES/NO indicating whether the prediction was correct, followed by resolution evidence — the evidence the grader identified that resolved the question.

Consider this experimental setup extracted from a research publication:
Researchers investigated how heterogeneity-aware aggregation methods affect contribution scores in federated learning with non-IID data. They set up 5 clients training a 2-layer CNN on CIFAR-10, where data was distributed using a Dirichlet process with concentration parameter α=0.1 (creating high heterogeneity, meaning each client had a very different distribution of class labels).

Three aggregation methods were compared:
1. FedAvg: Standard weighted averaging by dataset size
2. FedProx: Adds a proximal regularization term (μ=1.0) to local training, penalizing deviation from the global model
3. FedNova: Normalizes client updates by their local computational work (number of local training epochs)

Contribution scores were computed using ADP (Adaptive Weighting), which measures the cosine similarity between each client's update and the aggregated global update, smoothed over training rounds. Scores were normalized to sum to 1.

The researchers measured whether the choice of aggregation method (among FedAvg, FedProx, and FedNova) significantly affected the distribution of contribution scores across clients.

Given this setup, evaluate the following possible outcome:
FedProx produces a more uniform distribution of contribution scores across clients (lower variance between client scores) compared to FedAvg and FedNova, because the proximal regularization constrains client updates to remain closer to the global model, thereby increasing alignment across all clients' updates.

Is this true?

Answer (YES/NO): NO